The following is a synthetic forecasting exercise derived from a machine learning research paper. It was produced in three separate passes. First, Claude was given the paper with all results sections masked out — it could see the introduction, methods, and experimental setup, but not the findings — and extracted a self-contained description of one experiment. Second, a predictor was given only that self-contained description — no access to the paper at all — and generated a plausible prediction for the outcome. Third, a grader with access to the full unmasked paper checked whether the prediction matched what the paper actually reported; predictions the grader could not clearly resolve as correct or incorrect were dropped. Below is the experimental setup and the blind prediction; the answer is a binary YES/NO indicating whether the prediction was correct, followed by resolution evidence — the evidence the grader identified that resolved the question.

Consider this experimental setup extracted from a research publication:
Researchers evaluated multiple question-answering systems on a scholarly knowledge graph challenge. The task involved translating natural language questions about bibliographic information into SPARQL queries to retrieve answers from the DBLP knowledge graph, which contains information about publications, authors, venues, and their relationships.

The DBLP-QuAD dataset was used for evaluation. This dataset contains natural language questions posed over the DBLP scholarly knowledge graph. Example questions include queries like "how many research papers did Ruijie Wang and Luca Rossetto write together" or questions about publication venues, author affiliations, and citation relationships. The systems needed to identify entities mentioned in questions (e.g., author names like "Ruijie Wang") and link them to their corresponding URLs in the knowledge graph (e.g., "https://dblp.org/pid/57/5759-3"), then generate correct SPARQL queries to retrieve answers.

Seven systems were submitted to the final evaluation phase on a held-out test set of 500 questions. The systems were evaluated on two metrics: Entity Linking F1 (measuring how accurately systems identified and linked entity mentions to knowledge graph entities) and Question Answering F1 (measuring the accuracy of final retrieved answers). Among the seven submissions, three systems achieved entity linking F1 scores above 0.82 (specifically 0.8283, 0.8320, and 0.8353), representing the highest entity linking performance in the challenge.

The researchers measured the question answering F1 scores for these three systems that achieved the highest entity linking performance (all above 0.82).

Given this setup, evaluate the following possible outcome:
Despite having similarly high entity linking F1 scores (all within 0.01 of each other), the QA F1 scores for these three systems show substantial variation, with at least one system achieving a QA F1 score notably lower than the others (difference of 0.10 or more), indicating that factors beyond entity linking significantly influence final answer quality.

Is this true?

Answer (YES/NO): NO